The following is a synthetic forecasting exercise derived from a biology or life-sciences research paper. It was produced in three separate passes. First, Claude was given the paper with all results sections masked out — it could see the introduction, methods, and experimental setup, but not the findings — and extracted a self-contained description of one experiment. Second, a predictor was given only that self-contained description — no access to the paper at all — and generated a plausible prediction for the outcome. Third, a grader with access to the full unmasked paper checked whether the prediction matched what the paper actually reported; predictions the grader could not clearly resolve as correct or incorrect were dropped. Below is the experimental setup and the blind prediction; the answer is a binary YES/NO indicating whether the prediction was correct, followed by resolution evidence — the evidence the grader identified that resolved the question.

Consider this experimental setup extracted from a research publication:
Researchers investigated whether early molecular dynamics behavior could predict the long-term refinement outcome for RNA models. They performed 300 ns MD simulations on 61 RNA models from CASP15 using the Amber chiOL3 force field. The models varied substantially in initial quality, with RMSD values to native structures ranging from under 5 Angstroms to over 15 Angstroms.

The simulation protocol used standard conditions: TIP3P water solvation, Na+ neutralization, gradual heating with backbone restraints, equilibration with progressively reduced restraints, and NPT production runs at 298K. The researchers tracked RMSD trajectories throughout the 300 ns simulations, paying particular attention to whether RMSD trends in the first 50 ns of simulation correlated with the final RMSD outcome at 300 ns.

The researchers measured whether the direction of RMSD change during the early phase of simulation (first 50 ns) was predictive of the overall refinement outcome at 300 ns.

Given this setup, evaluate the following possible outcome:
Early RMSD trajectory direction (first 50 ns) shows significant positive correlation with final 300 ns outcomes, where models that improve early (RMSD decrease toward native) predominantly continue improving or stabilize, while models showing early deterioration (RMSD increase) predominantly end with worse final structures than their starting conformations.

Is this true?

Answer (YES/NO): YES